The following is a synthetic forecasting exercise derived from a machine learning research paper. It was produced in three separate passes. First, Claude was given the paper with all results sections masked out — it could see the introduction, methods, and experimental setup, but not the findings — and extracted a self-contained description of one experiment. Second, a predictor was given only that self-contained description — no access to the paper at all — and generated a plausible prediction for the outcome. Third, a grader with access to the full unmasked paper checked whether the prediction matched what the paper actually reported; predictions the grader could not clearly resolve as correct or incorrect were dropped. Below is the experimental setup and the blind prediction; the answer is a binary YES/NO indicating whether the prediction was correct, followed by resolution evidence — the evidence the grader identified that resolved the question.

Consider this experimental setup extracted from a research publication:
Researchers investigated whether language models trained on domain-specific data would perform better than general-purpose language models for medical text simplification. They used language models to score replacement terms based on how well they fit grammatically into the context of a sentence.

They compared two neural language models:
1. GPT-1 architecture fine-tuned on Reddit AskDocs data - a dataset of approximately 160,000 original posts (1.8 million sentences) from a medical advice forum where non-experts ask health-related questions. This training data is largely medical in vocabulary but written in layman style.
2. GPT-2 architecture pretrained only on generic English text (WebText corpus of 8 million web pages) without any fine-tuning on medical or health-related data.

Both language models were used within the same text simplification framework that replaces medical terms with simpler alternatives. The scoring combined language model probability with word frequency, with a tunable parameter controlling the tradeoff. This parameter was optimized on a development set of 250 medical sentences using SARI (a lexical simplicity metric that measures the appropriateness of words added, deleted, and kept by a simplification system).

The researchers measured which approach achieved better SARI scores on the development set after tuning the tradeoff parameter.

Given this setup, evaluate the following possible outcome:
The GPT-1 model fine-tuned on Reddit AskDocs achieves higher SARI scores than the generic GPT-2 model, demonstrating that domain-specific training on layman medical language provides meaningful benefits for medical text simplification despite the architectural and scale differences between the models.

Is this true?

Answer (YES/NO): YES